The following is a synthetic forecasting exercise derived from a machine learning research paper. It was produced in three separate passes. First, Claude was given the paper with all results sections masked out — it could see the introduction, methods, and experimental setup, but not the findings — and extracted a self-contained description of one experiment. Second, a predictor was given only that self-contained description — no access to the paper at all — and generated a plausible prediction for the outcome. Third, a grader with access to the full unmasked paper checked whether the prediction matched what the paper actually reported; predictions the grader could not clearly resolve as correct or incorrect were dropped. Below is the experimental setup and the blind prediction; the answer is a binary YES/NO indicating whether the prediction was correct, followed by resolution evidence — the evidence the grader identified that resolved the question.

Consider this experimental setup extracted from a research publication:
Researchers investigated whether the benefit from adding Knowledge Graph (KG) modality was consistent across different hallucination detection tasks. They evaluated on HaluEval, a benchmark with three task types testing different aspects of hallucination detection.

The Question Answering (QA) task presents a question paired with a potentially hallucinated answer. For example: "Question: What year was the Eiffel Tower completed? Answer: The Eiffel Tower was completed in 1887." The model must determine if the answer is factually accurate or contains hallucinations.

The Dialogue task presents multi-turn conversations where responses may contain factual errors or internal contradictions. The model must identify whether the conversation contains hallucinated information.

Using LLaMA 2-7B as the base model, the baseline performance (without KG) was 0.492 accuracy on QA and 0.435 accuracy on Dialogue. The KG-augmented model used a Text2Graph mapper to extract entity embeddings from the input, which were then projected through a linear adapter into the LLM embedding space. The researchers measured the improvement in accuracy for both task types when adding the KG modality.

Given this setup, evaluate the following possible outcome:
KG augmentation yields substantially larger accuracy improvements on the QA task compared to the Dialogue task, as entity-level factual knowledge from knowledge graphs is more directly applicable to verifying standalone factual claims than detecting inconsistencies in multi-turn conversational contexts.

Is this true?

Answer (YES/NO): NO